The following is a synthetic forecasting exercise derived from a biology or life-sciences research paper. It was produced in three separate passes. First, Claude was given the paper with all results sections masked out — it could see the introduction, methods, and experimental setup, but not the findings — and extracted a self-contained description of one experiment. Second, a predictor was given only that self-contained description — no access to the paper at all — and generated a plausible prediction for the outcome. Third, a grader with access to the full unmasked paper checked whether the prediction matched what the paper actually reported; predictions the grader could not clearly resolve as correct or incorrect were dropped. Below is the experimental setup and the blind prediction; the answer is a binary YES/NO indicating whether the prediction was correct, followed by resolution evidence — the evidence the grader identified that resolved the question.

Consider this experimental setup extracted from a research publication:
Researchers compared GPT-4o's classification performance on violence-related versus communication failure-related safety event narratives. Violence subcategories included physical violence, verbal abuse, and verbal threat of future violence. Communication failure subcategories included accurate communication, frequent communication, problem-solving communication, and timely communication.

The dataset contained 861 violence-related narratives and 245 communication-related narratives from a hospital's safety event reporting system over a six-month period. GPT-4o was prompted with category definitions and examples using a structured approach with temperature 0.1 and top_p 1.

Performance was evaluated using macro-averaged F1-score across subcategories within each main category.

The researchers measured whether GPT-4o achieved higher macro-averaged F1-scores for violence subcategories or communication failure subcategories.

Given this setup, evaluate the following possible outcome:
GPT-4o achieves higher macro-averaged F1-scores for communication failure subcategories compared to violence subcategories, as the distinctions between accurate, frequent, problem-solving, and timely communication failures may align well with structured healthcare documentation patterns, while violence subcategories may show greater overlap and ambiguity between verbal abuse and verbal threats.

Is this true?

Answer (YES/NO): NO